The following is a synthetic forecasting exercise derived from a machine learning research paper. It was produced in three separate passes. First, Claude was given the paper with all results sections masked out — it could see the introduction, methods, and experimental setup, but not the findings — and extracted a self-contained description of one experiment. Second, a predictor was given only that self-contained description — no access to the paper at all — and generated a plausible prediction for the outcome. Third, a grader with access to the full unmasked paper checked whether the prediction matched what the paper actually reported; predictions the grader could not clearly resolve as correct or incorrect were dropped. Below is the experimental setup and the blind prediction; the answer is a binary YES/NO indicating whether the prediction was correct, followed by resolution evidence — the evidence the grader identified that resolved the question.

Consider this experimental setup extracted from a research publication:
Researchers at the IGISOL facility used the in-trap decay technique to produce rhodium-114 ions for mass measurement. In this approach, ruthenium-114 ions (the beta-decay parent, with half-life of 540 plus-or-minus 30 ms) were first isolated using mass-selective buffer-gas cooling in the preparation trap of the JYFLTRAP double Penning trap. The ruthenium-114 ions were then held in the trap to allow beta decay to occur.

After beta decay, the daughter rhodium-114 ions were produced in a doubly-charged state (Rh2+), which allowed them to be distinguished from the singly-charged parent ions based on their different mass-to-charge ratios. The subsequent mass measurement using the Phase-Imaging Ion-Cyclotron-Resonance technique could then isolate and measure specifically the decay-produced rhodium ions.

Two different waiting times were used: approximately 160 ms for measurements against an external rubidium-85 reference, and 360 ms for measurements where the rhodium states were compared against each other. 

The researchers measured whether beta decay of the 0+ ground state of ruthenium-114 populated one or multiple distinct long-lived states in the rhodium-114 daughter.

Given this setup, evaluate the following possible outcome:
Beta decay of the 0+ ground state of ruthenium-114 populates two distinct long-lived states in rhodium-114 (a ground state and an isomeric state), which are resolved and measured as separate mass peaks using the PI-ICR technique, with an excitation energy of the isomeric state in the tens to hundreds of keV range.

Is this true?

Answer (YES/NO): NO